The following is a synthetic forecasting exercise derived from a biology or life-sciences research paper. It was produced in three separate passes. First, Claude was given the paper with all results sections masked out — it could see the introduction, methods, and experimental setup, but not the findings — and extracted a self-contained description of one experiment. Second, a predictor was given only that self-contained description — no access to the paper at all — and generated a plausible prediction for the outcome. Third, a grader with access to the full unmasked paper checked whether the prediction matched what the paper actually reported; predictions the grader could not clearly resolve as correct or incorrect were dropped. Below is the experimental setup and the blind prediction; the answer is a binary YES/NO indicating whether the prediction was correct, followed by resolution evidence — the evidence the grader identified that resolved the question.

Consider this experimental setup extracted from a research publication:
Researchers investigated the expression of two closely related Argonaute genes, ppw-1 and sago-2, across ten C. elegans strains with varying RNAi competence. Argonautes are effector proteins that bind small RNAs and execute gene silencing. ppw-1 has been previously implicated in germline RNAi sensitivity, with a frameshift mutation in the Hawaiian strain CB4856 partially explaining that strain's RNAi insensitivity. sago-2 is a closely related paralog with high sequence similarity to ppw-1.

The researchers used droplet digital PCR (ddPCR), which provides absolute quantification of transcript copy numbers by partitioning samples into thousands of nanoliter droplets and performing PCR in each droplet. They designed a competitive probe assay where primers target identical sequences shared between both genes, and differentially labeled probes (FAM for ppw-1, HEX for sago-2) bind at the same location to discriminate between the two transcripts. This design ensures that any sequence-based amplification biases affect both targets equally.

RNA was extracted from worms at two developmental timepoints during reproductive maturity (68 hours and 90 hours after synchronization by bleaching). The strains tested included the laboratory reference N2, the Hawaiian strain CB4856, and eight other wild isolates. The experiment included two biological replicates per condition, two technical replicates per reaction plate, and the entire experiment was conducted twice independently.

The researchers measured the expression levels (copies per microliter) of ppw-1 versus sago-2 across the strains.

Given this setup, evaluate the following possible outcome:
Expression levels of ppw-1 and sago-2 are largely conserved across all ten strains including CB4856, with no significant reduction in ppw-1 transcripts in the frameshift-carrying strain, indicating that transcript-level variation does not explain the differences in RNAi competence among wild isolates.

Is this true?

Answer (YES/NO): NO